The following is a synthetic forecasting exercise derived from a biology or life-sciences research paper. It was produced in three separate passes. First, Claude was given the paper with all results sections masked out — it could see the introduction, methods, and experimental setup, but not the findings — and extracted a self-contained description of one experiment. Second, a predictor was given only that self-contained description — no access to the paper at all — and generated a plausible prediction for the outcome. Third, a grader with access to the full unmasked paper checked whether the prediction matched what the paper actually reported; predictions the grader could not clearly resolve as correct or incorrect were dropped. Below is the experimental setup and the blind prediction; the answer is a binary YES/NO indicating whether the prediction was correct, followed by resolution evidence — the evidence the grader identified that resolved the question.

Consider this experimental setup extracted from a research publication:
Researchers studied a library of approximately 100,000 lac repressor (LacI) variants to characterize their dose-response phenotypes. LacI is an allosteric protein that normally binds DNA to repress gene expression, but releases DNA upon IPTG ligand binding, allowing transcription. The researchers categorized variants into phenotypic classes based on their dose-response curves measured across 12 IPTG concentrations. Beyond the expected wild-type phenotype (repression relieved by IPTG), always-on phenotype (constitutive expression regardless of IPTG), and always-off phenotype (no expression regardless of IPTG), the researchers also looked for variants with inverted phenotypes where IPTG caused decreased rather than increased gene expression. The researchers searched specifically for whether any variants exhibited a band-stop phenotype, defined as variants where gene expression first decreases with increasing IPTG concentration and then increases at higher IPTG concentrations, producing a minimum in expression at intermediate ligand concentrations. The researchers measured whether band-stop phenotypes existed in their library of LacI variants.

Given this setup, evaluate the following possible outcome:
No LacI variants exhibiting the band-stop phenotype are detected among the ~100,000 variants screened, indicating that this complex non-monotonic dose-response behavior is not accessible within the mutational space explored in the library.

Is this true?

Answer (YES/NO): NO